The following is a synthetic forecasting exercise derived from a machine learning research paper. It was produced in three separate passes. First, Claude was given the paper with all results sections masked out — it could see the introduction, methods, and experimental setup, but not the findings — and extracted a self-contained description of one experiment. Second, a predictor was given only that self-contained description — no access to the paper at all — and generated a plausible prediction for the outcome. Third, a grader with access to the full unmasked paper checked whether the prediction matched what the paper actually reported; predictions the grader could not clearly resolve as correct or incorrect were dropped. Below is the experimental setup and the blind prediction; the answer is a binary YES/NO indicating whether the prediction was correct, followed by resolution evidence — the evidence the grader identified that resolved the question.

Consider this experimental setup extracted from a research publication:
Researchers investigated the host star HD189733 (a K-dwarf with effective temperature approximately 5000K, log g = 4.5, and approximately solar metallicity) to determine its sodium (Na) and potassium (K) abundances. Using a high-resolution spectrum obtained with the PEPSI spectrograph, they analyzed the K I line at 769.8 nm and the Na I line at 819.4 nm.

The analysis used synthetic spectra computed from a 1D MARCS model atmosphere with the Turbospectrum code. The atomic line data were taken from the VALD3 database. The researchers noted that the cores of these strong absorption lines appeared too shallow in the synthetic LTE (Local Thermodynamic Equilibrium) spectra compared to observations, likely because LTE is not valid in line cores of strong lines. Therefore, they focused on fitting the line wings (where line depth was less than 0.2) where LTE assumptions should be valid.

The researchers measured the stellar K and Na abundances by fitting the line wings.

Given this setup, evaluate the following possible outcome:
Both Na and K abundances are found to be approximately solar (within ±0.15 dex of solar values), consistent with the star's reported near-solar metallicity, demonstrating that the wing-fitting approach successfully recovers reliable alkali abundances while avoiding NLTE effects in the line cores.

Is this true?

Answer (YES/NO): YES